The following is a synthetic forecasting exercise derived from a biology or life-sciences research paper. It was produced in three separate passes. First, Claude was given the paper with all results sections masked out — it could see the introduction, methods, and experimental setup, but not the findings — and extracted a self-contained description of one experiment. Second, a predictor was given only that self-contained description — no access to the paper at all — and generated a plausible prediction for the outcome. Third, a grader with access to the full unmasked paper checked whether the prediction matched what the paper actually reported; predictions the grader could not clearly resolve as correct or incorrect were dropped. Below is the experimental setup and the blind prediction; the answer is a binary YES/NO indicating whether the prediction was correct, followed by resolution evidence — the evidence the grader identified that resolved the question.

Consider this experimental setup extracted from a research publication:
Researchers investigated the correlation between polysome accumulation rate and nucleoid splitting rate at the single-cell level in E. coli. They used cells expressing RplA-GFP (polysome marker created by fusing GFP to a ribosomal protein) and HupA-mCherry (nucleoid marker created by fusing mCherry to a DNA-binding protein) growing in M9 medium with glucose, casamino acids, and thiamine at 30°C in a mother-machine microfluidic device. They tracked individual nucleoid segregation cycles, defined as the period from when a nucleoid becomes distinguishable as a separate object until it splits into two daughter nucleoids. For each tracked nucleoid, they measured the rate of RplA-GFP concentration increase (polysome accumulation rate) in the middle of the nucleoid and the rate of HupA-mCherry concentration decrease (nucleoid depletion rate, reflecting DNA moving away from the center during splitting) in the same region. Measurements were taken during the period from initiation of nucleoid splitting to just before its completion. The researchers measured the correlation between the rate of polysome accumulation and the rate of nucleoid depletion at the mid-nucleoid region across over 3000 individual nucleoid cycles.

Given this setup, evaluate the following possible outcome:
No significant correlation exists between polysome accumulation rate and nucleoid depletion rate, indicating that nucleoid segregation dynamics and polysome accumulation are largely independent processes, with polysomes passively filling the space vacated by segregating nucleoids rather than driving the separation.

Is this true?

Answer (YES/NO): NO